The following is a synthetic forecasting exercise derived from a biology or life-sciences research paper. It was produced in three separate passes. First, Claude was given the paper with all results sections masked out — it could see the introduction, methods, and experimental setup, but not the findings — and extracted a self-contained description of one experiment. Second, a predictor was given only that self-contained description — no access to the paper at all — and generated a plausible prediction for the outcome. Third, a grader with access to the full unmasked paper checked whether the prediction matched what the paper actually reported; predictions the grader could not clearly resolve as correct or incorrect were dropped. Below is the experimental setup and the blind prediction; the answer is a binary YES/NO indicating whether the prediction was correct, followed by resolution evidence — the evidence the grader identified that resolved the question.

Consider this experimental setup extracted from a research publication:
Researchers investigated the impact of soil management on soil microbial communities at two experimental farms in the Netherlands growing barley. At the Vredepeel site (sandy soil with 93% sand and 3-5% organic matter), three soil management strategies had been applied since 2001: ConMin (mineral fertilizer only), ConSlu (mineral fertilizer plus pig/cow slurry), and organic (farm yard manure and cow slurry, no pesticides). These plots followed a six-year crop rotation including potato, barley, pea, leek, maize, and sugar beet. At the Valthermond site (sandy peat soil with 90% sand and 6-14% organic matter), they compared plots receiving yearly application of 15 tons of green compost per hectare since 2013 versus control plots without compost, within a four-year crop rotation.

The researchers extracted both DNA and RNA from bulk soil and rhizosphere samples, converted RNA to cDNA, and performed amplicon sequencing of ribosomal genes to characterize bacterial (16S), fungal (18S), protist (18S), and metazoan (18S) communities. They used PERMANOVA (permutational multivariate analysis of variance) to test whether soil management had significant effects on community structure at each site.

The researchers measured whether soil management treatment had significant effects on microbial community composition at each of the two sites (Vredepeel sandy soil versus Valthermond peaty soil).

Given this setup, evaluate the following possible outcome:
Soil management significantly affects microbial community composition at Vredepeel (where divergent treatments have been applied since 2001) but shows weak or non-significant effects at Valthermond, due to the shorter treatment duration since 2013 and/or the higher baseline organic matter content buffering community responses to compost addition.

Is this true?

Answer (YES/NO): YES